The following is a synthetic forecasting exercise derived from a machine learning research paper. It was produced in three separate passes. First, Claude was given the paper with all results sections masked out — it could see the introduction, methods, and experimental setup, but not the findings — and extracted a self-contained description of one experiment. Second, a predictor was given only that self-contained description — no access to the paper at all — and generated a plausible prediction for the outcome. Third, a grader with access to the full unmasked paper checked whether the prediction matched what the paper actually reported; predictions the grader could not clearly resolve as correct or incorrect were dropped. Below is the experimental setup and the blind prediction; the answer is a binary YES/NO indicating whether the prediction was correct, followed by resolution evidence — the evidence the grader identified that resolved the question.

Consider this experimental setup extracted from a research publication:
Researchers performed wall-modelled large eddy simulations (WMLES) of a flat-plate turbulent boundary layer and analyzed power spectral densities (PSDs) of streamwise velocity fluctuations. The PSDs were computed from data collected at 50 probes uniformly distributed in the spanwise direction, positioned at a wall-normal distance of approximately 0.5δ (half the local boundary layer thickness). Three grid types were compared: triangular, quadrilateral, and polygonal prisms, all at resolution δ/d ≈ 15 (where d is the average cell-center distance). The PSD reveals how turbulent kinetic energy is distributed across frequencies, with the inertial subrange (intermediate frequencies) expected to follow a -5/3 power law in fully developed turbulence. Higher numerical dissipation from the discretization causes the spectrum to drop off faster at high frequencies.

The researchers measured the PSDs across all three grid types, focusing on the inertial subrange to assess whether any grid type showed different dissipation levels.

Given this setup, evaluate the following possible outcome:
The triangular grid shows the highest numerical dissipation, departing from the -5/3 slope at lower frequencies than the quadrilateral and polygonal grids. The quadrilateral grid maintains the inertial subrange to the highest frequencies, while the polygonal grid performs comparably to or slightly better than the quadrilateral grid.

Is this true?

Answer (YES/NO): NO